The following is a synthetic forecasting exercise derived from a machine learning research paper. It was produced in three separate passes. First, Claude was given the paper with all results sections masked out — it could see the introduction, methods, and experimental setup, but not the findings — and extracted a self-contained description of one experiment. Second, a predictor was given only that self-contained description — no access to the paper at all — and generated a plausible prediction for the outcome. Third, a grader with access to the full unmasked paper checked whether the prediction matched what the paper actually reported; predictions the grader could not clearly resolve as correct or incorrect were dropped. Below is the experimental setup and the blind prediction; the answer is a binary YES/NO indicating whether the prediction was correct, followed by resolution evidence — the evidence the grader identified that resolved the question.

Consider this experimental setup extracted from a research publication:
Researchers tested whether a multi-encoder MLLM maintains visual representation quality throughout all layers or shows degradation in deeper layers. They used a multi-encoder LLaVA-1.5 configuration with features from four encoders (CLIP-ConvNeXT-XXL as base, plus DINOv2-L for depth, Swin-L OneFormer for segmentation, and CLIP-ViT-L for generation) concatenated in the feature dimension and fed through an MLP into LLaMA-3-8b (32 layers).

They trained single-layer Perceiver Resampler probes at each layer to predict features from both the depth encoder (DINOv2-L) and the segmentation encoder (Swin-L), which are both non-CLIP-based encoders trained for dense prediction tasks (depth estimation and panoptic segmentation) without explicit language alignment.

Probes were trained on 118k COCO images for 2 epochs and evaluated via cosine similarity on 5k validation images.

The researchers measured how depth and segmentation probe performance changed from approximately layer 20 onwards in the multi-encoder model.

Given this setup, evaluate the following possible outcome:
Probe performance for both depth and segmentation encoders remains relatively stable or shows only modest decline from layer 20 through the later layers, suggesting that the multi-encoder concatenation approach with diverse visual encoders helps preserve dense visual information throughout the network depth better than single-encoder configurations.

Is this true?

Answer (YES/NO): NO